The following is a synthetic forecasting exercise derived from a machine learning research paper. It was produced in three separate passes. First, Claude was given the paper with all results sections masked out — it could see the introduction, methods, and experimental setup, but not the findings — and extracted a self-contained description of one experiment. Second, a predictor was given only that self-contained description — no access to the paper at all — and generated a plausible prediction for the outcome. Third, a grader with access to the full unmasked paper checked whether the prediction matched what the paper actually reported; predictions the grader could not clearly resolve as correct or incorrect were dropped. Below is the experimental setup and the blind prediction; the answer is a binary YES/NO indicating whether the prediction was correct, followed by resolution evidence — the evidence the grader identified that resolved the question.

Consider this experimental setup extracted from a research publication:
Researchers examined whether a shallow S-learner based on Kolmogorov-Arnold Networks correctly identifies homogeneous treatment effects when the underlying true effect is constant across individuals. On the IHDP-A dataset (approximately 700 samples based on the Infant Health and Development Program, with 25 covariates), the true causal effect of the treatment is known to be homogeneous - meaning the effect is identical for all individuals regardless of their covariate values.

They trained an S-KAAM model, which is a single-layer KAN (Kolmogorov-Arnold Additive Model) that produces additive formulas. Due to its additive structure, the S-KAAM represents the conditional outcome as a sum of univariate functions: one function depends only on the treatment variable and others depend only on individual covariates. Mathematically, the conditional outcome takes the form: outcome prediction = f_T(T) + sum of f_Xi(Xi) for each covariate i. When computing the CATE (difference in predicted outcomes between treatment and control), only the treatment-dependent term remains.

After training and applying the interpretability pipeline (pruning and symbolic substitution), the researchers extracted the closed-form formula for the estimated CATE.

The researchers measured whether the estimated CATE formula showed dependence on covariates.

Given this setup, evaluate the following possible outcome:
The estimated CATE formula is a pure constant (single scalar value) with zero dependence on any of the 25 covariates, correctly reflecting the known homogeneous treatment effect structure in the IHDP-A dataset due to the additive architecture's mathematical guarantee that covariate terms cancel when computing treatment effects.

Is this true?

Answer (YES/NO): YES